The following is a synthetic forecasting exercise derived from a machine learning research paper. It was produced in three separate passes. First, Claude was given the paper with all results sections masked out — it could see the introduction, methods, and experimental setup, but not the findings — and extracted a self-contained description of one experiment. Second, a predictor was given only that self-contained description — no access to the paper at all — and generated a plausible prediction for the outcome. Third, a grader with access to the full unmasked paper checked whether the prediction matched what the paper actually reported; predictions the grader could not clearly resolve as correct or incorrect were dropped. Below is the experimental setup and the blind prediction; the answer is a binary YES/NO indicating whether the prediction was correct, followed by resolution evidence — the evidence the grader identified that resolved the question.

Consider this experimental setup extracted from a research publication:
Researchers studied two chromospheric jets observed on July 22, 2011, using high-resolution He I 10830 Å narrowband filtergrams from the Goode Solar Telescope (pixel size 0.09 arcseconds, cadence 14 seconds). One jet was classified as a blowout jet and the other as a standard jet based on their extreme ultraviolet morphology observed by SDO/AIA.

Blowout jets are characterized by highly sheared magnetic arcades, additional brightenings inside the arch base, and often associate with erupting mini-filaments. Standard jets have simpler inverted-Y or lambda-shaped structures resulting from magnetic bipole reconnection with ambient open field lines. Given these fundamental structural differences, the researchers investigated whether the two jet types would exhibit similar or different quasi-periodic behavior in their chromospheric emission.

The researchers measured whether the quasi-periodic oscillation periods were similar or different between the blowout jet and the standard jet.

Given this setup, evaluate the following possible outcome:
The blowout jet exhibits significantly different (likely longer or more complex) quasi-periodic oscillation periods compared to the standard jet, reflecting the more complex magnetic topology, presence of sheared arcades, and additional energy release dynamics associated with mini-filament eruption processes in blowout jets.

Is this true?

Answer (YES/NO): NO